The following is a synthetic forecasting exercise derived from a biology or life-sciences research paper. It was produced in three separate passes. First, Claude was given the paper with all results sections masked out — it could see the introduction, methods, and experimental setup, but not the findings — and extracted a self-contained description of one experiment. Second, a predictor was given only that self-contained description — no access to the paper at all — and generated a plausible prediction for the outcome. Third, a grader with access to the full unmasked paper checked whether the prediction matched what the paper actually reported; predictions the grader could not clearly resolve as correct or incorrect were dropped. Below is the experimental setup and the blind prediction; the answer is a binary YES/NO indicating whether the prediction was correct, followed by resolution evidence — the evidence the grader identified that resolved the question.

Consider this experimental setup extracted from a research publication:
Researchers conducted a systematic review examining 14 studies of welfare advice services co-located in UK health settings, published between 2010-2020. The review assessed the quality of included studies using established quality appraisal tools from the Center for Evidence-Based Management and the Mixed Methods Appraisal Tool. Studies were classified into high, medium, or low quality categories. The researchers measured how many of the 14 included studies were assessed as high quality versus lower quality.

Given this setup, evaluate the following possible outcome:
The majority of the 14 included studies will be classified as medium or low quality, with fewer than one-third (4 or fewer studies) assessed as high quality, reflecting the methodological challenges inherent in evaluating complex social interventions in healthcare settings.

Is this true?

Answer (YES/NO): NO